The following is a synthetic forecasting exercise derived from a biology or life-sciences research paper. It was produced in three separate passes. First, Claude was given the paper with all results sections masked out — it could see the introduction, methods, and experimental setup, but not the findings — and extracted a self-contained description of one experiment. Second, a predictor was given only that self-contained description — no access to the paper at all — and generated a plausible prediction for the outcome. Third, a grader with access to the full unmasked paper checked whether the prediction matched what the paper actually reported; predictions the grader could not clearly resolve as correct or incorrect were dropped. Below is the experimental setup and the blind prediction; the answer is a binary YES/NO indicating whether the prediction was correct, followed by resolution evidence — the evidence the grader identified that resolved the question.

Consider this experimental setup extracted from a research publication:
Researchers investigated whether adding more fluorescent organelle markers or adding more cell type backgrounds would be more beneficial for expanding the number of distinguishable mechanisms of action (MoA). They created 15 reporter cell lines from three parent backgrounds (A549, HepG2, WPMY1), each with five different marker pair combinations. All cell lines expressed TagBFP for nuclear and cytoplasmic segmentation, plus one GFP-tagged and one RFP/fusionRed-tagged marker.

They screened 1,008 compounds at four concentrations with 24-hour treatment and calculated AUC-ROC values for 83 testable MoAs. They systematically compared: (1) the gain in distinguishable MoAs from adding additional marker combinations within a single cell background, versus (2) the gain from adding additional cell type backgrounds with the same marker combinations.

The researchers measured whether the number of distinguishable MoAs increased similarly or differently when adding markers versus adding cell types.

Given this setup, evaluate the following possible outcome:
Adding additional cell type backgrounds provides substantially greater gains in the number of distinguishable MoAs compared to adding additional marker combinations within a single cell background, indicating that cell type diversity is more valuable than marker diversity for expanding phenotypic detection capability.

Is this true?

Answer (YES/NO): NO